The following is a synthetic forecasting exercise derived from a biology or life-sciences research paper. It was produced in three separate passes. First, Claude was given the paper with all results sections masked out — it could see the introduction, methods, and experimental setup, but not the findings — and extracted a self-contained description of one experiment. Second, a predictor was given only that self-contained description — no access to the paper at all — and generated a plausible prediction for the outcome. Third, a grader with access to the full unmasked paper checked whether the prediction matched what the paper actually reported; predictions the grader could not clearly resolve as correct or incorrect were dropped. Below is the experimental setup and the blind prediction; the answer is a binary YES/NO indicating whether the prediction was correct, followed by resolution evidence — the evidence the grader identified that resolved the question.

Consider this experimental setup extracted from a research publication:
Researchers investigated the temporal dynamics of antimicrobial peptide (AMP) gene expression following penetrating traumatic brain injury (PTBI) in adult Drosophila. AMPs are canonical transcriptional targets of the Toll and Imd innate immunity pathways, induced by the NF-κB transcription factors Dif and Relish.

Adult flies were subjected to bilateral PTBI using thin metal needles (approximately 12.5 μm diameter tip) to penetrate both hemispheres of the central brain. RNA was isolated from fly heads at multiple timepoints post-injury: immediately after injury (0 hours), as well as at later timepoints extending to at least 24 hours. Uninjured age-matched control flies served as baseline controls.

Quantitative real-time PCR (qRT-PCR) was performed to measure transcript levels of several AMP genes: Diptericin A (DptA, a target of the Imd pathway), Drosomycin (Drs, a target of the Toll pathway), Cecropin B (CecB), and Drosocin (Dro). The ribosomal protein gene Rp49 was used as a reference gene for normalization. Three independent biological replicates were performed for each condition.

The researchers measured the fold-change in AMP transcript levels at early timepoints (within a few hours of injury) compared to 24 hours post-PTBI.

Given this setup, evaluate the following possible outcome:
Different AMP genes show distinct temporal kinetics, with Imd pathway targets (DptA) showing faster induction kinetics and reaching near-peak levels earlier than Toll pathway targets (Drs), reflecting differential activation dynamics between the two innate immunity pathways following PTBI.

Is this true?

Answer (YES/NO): NO